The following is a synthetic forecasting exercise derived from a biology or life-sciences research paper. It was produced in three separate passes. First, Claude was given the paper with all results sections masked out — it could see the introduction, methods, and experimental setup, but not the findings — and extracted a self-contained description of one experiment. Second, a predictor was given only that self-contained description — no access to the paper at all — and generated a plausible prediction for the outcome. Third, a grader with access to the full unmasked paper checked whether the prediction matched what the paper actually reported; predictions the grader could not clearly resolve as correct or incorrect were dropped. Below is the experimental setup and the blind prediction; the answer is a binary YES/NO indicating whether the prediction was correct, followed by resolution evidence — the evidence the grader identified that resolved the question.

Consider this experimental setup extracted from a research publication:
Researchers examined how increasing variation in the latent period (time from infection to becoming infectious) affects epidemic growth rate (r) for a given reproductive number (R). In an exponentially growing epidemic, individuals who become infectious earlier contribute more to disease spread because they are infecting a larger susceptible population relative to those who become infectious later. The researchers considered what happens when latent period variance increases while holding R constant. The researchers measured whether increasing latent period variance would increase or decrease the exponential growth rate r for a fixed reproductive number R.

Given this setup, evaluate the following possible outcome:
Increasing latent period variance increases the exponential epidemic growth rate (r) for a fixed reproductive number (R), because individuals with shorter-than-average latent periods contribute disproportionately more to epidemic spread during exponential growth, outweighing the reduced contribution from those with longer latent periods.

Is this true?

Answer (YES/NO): YES